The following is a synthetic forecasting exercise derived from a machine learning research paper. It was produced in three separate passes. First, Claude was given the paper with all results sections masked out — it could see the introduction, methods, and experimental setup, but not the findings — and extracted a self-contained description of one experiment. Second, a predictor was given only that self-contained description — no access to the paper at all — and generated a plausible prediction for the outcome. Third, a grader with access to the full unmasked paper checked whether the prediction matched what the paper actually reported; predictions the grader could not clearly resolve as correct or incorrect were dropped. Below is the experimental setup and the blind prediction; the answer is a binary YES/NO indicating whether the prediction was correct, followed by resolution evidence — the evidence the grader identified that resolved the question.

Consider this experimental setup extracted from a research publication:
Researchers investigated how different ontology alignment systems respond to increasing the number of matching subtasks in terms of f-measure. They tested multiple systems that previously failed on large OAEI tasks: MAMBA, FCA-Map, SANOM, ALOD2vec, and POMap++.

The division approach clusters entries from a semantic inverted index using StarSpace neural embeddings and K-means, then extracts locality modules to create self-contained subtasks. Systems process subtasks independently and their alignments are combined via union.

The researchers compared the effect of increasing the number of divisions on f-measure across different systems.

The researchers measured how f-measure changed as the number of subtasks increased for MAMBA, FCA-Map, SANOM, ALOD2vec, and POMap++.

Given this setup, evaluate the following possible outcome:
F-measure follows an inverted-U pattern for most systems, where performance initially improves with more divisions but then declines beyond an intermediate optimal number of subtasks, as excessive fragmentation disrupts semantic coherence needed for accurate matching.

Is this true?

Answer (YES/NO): NO